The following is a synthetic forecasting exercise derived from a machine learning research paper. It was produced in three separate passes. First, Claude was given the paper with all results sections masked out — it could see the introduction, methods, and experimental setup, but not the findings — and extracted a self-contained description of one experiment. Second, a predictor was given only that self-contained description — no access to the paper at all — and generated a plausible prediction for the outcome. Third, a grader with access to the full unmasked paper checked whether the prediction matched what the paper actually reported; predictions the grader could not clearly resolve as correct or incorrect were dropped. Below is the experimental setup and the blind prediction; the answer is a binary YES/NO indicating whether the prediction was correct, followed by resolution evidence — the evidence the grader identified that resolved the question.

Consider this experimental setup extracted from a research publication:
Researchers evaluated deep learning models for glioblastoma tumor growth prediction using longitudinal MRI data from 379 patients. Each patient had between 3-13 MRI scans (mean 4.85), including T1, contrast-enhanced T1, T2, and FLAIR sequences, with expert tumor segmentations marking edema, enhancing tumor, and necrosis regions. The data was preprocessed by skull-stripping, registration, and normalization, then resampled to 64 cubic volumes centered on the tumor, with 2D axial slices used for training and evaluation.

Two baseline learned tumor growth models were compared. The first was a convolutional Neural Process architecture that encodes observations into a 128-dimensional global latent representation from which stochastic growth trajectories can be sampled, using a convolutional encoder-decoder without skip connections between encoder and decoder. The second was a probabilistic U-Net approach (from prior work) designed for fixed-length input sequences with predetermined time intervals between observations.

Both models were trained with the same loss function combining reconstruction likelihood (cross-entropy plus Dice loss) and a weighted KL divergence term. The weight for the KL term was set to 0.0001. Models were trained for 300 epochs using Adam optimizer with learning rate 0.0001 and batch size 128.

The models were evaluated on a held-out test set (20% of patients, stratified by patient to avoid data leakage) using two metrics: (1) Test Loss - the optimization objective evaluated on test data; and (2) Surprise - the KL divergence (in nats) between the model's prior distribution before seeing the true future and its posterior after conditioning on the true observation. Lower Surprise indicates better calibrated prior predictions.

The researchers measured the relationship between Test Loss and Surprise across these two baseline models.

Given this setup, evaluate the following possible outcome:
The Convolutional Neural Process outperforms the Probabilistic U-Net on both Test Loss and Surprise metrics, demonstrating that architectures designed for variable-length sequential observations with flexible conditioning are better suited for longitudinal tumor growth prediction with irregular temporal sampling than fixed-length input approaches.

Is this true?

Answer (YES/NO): NO